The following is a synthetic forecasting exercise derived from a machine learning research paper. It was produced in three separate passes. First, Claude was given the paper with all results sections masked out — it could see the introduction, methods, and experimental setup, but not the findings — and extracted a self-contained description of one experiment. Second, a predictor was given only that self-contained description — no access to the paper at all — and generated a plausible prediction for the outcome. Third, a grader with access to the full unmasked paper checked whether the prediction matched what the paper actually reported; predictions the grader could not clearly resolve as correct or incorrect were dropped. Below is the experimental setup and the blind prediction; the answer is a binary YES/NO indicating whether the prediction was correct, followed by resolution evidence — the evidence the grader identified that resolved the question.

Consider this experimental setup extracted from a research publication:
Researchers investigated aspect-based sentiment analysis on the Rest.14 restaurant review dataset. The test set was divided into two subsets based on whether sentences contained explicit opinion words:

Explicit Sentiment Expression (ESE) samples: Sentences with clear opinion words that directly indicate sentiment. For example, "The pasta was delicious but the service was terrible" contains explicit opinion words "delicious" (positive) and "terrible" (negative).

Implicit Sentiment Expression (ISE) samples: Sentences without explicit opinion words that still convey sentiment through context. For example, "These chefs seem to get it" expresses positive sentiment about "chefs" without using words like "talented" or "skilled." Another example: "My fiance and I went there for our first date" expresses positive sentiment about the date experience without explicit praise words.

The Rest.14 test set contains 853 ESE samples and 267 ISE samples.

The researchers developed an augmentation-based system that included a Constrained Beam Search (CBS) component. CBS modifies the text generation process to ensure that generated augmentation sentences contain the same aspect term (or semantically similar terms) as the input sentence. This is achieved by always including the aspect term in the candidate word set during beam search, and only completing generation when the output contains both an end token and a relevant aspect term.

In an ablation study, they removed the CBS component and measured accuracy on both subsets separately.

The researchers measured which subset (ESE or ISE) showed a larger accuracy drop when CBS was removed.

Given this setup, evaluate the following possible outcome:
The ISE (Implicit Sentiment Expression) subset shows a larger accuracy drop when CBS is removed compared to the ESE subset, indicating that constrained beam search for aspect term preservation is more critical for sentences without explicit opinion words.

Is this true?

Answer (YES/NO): YES